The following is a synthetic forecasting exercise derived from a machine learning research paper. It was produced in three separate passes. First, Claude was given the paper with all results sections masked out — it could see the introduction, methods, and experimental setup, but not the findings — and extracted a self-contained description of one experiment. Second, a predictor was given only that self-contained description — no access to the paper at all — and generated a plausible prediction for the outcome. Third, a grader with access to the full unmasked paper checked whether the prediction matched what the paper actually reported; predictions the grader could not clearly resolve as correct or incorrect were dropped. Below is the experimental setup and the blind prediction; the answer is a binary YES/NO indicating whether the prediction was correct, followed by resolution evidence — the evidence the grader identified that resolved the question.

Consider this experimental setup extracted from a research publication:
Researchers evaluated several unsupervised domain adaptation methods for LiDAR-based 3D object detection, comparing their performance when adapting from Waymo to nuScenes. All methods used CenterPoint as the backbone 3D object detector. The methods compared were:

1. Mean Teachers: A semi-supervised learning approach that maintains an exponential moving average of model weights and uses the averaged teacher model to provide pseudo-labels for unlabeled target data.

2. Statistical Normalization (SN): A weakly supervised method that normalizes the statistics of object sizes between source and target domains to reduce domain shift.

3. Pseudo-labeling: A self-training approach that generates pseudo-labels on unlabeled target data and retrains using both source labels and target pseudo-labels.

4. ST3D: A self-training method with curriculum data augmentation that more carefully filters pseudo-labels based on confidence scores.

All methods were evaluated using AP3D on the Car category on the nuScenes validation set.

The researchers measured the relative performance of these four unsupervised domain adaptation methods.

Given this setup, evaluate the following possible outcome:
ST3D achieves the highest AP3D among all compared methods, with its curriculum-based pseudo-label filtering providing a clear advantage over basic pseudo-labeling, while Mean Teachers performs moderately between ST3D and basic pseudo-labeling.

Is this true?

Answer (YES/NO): NO